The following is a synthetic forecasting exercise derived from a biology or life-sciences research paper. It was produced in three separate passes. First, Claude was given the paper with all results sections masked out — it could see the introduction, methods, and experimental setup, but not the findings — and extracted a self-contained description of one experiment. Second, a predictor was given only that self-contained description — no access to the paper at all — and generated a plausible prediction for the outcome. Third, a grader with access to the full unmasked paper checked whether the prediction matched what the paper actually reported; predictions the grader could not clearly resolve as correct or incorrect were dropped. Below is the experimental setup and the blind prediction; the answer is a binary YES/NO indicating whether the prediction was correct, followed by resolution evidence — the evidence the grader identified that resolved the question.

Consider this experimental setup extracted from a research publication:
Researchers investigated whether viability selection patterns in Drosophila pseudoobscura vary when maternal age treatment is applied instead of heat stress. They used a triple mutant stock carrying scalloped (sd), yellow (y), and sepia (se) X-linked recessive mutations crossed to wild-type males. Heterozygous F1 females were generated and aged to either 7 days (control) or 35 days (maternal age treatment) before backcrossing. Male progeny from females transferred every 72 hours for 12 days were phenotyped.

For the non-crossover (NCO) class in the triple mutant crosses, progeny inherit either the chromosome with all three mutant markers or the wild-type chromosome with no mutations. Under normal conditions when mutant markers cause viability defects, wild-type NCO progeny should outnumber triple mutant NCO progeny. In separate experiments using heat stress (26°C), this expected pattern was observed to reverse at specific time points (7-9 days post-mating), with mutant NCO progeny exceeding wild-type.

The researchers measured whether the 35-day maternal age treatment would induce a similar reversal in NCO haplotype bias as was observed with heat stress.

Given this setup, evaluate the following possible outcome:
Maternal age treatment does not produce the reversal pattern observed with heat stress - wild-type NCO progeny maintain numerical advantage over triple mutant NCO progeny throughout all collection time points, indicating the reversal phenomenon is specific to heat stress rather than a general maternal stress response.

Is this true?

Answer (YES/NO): NO